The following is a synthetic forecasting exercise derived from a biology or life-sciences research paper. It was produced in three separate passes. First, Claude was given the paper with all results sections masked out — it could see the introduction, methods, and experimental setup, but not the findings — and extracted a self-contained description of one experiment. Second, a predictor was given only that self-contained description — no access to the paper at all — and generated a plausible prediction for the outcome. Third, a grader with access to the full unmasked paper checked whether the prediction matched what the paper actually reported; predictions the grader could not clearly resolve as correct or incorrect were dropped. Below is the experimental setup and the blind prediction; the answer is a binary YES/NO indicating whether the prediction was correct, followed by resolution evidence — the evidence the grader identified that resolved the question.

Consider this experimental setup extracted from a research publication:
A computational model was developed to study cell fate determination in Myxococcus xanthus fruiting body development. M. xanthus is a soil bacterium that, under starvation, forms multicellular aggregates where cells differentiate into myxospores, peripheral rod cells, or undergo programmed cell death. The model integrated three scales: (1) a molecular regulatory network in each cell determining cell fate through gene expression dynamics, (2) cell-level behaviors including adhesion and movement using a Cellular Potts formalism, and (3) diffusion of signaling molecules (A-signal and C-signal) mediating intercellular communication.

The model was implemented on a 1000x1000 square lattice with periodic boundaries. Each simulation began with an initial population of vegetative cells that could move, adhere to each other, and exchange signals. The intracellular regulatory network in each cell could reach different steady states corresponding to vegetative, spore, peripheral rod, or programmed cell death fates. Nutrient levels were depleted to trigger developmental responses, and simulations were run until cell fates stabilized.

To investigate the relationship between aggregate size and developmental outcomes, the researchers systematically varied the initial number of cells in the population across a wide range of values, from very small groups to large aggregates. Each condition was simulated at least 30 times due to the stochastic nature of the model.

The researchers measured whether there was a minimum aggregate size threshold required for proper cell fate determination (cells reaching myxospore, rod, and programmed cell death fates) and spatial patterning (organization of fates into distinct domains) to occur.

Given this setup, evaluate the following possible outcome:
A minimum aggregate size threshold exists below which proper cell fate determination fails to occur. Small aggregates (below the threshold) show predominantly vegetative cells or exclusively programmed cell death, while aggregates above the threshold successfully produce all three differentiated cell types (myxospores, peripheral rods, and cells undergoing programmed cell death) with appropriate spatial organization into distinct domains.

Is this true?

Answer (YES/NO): NO